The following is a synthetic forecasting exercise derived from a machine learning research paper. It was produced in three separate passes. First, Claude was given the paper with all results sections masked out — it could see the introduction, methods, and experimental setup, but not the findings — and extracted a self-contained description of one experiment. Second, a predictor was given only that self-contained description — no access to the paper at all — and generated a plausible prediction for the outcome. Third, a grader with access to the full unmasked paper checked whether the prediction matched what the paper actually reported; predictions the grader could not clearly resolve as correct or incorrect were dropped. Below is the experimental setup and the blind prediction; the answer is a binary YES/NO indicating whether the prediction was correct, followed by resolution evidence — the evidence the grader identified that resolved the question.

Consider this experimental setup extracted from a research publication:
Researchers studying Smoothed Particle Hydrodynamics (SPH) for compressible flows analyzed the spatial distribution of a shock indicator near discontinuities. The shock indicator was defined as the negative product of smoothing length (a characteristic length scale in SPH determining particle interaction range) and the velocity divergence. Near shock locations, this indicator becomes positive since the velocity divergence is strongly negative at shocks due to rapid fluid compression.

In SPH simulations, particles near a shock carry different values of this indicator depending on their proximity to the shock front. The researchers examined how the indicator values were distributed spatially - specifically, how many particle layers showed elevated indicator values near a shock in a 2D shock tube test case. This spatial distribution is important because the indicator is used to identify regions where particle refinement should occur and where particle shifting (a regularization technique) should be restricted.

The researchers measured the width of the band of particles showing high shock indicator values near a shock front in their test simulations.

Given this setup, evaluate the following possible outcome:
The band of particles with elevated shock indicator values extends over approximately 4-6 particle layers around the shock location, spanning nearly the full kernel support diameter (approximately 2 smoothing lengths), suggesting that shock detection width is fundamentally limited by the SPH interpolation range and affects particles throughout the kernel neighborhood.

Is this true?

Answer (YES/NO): NO